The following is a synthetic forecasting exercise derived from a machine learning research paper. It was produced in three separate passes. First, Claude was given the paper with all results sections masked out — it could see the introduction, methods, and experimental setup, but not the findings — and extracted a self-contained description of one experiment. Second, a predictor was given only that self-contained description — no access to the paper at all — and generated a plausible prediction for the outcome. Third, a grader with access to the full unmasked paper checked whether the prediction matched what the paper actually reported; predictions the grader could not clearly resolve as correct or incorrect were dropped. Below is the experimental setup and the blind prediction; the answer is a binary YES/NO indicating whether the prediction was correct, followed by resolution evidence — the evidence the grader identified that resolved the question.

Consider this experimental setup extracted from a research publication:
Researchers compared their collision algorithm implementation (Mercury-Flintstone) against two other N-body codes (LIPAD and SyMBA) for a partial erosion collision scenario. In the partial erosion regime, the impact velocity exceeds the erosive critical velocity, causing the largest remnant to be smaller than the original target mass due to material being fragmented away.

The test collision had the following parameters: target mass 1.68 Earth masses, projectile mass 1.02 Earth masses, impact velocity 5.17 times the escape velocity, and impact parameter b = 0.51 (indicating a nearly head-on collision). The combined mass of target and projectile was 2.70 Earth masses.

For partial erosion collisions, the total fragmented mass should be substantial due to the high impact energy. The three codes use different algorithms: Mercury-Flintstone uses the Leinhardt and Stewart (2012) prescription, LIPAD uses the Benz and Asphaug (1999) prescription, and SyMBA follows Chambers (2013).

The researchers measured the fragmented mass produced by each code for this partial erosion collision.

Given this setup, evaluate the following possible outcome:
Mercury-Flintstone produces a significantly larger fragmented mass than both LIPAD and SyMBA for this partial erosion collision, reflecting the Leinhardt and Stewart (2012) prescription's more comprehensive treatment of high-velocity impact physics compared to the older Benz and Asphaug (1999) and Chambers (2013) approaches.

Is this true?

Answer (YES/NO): NO